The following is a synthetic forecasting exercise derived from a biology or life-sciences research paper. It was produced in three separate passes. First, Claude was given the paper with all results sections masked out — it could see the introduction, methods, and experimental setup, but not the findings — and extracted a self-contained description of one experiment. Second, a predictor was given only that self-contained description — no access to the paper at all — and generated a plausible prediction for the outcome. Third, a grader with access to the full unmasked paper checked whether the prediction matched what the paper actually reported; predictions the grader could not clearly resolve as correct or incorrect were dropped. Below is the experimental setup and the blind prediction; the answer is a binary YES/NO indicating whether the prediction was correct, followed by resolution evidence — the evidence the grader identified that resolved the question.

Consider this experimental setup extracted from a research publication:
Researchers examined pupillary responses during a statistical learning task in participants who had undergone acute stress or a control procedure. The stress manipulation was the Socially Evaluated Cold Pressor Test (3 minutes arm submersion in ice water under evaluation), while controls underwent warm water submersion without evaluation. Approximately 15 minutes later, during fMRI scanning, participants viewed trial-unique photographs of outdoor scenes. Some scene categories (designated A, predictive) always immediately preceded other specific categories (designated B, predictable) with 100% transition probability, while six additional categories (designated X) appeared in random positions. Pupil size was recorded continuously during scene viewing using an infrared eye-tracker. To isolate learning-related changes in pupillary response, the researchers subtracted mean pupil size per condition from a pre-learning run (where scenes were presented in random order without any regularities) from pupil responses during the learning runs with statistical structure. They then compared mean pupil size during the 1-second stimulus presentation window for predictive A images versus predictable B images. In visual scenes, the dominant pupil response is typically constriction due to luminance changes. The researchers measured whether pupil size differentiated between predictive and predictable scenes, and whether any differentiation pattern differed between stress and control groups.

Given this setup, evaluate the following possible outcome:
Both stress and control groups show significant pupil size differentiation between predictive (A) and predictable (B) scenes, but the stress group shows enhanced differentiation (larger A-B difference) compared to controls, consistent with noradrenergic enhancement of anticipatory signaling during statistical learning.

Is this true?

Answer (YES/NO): NO